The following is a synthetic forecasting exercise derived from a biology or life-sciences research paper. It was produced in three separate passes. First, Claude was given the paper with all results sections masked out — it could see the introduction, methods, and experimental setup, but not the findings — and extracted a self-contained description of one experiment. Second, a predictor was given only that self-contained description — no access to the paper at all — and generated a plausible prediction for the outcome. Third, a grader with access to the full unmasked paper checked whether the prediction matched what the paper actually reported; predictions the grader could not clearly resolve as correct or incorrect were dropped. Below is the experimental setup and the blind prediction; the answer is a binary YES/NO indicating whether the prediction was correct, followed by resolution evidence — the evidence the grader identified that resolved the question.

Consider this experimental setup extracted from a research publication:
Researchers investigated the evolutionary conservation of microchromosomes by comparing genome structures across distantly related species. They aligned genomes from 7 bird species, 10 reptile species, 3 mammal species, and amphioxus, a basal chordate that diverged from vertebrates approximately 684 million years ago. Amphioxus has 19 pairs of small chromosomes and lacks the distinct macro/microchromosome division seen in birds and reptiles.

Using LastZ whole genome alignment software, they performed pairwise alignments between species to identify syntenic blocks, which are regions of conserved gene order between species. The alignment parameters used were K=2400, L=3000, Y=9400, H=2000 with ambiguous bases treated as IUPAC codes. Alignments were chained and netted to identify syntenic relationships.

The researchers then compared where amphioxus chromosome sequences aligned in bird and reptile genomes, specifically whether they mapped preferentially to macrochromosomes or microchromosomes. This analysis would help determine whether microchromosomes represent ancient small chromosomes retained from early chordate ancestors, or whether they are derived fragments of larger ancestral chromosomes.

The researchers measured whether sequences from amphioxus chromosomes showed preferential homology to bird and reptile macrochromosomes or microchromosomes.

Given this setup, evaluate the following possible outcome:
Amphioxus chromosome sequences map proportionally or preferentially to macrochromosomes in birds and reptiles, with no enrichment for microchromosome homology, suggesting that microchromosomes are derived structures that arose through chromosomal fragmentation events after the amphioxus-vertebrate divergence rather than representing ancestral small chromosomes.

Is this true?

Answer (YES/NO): NO